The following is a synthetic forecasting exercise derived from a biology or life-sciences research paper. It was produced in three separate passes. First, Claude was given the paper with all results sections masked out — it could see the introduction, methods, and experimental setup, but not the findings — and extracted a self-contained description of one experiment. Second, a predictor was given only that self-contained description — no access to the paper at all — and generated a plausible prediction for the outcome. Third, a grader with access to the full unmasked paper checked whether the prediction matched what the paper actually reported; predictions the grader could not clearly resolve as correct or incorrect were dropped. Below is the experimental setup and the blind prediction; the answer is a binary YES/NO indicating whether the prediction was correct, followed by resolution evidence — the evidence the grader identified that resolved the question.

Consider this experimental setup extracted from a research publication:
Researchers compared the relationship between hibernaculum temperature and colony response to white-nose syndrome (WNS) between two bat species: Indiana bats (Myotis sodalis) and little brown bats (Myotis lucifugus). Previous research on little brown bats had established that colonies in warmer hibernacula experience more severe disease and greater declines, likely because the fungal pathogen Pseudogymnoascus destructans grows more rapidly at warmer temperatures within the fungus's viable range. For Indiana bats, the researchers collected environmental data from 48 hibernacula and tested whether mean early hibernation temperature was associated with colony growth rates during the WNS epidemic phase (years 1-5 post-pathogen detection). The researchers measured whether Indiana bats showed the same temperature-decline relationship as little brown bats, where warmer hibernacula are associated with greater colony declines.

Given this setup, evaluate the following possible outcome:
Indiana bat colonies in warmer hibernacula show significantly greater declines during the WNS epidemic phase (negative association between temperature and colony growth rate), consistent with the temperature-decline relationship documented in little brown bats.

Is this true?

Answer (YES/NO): NO